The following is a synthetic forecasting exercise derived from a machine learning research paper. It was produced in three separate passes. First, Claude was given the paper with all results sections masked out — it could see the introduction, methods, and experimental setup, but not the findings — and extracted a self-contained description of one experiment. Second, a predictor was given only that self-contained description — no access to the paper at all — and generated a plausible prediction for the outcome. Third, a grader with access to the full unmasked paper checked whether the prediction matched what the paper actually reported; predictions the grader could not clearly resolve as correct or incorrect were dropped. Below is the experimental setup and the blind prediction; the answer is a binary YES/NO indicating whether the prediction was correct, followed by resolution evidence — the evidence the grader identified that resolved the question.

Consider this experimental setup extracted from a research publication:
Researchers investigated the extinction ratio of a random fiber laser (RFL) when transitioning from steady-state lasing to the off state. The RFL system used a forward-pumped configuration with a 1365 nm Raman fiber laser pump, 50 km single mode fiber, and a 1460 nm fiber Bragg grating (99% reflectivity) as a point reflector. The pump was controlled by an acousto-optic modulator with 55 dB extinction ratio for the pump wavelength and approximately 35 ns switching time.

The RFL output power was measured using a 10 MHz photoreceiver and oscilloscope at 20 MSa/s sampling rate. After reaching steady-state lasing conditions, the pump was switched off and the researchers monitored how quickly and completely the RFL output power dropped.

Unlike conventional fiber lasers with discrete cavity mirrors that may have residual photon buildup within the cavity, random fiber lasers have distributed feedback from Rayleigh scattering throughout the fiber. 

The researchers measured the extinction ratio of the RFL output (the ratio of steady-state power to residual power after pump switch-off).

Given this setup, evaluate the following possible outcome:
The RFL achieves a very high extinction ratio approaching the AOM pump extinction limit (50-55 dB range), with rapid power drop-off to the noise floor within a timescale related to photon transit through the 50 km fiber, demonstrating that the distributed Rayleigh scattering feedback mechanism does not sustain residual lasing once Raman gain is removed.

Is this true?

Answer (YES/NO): NO